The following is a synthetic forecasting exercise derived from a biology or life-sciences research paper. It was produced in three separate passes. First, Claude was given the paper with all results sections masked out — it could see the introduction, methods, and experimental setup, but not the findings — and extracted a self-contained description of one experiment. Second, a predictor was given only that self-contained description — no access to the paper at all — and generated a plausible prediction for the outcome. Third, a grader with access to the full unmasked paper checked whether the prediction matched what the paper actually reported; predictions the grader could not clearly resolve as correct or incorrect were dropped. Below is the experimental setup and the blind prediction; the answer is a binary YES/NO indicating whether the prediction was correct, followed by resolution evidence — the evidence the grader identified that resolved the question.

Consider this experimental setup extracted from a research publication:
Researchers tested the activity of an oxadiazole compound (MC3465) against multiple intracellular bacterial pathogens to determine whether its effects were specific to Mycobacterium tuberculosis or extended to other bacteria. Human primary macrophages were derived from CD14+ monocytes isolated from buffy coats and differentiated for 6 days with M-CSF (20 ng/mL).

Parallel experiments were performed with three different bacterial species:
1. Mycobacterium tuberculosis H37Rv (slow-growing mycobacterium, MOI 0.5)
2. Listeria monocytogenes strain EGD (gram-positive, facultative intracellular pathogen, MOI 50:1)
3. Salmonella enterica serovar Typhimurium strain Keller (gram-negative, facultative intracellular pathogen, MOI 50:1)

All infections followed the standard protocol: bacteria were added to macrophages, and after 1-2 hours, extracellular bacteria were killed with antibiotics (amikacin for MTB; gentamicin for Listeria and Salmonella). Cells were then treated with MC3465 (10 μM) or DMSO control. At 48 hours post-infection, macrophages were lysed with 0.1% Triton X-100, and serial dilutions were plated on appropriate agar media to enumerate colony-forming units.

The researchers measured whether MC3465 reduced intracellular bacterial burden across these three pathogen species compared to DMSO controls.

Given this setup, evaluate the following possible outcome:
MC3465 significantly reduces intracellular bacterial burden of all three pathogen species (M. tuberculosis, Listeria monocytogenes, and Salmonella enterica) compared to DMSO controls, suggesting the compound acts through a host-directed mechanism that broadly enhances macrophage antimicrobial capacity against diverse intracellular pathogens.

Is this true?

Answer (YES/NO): NO